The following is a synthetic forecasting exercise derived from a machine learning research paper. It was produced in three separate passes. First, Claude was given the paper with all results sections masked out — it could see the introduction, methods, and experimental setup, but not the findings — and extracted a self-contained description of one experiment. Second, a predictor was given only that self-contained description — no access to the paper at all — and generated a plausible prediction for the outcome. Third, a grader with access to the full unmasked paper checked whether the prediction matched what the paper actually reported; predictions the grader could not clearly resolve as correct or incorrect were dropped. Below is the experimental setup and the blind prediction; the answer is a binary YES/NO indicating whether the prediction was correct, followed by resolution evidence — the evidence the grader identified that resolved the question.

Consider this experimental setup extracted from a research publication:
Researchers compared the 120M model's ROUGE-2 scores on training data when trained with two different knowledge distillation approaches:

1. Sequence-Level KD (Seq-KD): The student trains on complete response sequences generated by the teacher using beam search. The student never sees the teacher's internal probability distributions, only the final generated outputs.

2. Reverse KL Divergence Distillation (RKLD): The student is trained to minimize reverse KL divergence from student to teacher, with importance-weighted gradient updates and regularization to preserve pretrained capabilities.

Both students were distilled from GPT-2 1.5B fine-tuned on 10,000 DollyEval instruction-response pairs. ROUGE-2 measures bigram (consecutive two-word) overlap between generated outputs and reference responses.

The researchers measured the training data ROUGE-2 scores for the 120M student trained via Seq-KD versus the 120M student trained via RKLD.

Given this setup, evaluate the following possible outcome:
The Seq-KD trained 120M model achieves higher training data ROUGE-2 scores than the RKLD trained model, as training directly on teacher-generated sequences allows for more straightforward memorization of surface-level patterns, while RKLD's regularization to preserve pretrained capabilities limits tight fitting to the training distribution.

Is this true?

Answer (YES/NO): YES